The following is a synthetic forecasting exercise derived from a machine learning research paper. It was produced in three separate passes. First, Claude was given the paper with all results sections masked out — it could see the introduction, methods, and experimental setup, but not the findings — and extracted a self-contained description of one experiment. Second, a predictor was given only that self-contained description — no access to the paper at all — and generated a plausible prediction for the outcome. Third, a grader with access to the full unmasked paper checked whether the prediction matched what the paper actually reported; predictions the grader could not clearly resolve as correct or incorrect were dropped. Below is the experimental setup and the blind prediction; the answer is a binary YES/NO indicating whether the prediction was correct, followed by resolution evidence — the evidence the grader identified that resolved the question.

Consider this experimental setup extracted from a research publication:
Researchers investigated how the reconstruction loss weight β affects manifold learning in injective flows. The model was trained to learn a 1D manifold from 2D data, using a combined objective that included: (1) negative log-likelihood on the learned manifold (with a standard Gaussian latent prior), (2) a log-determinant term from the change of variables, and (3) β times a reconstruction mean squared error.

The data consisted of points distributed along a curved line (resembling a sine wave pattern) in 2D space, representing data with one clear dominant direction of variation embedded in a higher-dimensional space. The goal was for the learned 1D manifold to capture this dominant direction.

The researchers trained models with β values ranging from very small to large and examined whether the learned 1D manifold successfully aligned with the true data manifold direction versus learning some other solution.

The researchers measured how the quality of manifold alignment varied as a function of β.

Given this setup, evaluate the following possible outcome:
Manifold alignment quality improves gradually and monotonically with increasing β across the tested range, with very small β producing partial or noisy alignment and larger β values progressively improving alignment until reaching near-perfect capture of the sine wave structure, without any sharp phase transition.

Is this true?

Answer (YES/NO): NO